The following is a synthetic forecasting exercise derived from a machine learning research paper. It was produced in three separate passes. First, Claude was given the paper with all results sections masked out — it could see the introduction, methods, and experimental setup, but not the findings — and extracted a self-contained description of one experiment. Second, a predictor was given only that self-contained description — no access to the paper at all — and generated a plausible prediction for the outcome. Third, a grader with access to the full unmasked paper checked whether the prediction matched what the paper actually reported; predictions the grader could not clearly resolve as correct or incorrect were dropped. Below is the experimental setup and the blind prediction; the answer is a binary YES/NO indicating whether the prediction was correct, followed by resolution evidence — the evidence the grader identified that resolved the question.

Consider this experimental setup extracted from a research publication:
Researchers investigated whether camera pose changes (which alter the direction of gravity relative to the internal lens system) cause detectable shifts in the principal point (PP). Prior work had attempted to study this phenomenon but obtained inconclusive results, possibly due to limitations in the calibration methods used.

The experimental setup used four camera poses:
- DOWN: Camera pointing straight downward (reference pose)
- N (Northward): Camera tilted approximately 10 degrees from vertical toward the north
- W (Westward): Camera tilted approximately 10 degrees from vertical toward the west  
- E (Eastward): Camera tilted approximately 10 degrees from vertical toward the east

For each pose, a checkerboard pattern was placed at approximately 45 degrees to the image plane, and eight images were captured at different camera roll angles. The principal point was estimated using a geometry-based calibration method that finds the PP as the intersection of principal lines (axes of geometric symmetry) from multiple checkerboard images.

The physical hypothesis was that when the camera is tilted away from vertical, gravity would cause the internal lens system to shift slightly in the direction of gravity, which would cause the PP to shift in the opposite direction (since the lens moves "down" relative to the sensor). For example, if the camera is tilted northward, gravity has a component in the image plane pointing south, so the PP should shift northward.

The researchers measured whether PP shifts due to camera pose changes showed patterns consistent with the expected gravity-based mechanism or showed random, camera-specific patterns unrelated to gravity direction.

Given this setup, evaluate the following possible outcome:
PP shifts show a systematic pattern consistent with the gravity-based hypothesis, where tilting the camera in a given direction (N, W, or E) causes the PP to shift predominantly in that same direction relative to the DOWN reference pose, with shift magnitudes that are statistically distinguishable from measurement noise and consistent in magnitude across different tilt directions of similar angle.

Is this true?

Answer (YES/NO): YES